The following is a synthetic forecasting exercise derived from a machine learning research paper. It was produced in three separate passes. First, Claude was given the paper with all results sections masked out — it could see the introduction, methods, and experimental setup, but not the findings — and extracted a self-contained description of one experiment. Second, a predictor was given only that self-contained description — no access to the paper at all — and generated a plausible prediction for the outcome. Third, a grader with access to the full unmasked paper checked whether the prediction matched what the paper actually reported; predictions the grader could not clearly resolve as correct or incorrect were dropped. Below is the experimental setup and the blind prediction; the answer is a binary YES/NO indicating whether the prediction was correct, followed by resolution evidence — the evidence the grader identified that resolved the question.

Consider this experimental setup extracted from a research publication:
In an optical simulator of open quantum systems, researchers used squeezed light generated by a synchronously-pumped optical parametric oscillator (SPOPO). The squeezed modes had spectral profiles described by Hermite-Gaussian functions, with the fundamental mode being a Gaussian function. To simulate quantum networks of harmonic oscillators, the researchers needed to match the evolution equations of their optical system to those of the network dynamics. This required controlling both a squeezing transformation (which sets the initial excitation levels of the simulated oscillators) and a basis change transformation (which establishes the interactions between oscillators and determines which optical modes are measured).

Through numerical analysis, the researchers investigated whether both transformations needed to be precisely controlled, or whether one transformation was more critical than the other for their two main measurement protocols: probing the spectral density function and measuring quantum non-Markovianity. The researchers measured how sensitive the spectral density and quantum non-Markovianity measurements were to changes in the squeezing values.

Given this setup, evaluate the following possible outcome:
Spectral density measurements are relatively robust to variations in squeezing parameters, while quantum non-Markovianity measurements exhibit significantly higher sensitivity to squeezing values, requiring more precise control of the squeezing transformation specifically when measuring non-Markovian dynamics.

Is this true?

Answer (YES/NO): NO